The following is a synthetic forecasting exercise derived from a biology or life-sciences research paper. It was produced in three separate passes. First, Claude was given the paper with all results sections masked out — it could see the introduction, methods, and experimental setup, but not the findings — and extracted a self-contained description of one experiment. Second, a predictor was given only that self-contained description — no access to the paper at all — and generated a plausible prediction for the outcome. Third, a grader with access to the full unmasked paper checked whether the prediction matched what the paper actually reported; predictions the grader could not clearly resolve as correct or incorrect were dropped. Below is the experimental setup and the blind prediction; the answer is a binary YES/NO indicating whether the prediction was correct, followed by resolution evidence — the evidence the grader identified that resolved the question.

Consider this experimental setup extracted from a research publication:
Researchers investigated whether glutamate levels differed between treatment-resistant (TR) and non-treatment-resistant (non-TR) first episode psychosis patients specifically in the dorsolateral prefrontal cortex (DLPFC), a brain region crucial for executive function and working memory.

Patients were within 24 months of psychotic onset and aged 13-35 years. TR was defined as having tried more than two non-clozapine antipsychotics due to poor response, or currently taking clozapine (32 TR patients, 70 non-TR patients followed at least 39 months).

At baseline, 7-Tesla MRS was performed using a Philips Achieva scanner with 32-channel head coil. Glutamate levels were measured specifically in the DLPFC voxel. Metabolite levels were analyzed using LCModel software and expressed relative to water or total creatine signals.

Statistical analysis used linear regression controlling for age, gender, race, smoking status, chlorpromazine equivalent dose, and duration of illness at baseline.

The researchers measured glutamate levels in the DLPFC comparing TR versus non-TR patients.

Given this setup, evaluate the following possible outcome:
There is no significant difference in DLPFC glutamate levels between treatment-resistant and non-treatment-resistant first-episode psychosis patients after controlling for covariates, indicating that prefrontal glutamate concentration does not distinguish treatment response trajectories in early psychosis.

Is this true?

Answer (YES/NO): YES